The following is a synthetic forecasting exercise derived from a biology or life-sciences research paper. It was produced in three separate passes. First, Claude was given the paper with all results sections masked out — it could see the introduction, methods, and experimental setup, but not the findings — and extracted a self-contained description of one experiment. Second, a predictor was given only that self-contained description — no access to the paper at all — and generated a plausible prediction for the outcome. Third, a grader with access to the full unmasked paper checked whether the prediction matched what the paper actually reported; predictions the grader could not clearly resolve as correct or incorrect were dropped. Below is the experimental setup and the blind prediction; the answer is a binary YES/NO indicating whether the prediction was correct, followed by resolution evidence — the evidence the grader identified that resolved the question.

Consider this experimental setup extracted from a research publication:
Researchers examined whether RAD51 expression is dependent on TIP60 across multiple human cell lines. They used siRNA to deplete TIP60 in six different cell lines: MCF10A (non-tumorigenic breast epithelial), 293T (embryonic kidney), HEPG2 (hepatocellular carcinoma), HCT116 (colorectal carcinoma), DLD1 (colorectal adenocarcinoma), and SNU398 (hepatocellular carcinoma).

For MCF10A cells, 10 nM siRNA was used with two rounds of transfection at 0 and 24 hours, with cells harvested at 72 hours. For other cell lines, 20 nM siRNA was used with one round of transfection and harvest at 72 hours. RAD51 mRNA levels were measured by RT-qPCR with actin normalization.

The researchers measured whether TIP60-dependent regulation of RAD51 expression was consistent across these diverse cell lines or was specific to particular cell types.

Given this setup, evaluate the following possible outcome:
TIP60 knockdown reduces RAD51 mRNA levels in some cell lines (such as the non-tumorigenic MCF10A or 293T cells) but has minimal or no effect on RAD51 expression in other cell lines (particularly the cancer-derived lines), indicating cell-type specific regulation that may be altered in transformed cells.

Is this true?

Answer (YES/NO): NO